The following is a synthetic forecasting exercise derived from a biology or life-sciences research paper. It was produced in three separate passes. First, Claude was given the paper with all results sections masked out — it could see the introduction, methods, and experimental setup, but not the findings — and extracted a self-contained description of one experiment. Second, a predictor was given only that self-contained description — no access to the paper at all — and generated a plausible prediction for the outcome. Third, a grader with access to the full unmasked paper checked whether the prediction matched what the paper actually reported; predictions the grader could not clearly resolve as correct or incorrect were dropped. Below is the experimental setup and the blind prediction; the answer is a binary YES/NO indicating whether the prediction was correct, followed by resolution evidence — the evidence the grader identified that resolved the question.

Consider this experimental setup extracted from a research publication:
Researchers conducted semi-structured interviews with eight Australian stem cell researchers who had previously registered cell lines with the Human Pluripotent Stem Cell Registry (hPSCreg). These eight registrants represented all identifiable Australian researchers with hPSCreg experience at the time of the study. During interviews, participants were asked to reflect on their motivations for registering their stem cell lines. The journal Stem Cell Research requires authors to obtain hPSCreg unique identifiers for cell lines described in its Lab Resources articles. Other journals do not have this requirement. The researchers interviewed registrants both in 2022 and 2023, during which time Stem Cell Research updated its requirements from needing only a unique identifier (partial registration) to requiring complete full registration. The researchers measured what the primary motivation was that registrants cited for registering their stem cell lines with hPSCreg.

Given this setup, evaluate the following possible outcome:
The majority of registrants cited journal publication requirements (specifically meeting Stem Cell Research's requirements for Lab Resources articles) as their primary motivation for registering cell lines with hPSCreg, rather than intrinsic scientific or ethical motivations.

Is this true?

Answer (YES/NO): YES